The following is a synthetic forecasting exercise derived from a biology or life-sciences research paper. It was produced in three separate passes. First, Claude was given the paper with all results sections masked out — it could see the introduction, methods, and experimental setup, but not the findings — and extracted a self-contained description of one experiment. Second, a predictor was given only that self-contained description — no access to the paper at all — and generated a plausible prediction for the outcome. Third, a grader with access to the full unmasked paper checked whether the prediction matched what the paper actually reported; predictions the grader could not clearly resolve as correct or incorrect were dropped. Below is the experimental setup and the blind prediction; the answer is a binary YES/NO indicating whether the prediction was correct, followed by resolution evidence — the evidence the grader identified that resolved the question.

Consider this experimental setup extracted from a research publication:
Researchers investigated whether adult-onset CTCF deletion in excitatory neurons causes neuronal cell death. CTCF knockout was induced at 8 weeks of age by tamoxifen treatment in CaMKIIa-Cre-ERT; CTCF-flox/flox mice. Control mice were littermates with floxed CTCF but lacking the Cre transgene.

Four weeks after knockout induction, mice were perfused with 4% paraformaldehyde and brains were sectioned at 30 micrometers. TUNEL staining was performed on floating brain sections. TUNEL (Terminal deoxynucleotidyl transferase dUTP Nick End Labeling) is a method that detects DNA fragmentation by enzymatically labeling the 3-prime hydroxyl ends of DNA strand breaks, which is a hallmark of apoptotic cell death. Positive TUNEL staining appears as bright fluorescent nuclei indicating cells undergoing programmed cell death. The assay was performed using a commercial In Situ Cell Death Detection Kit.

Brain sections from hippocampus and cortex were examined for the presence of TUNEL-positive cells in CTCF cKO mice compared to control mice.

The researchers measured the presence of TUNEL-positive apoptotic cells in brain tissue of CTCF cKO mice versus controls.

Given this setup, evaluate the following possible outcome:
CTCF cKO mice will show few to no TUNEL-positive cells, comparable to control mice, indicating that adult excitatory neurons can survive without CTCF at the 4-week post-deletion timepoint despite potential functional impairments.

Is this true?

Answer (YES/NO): YES